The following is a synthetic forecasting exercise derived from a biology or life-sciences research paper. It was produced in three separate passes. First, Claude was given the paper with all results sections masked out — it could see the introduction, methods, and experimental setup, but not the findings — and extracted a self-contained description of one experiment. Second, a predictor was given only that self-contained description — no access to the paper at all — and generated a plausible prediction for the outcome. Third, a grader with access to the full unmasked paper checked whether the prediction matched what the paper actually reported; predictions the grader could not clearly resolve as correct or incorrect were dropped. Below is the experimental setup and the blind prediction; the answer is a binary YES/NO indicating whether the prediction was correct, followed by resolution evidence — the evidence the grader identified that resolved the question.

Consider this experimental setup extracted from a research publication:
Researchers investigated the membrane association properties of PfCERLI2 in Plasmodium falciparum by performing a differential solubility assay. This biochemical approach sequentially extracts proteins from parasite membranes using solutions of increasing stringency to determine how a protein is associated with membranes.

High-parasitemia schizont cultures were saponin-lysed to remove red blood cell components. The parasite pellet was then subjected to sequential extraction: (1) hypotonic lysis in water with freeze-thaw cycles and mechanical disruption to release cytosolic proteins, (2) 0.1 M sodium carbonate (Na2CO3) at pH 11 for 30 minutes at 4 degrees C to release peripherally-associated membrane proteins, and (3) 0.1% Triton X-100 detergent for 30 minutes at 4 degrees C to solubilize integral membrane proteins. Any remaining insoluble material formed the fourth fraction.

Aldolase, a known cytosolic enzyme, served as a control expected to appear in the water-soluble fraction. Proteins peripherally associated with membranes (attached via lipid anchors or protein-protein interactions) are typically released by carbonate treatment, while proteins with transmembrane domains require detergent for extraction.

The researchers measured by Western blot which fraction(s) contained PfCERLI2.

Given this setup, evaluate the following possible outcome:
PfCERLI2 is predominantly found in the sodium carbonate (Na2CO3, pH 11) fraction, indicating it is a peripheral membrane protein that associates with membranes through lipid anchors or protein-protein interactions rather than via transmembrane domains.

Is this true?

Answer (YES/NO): YES